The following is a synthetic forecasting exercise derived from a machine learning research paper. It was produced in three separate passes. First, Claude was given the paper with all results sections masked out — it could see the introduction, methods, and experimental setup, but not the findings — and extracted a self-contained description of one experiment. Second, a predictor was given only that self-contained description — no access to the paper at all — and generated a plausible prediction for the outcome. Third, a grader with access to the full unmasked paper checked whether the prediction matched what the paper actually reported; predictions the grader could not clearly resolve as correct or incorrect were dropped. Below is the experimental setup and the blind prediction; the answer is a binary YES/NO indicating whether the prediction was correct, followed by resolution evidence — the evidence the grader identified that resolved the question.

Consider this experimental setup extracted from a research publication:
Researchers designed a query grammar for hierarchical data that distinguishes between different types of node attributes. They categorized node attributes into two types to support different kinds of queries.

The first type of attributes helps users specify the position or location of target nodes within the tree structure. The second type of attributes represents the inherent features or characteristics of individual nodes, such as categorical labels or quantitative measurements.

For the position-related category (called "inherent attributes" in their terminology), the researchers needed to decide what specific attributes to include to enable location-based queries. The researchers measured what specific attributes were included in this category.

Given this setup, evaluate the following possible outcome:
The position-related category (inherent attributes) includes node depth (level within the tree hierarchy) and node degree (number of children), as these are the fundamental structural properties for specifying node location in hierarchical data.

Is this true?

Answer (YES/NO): NO